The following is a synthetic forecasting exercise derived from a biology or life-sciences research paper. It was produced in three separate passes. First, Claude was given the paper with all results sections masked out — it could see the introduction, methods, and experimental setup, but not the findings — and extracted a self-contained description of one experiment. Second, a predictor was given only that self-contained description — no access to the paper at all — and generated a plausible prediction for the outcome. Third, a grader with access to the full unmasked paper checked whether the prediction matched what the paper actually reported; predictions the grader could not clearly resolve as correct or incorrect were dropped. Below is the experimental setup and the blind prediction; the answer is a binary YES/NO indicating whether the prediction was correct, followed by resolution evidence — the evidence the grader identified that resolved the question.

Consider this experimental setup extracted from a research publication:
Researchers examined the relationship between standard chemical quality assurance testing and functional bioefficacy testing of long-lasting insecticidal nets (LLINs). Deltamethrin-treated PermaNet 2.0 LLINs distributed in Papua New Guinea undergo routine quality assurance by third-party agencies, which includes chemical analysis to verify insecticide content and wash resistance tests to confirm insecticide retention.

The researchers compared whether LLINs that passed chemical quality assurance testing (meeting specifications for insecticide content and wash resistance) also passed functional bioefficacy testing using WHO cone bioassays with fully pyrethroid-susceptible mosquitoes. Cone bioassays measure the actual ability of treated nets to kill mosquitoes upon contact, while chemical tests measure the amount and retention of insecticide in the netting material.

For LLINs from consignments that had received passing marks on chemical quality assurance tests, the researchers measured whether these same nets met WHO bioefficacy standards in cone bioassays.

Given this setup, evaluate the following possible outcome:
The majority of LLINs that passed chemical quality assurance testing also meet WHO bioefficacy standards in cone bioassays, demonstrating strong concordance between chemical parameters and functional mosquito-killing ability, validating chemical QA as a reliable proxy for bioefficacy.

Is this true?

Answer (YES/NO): NO